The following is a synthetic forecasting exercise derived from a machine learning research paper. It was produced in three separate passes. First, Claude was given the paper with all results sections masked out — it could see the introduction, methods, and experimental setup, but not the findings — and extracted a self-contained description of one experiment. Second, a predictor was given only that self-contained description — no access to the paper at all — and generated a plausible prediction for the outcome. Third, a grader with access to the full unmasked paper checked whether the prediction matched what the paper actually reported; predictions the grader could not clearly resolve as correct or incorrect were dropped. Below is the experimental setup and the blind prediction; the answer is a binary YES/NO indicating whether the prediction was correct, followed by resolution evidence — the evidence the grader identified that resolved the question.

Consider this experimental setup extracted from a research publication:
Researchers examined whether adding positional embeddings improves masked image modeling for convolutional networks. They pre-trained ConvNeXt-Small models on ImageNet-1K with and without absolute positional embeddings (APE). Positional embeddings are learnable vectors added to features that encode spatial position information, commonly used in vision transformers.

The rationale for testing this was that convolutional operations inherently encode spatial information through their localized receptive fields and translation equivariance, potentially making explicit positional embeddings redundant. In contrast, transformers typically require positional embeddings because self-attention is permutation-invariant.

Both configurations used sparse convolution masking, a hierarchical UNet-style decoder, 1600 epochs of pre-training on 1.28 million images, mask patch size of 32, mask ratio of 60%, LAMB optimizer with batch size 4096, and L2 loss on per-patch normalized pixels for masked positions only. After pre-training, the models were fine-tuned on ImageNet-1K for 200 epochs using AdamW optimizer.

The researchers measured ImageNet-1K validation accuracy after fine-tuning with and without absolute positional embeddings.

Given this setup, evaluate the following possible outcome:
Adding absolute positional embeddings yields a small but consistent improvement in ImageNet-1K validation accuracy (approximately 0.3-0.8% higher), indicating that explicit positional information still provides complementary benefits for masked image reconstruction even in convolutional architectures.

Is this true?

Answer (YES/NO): NO